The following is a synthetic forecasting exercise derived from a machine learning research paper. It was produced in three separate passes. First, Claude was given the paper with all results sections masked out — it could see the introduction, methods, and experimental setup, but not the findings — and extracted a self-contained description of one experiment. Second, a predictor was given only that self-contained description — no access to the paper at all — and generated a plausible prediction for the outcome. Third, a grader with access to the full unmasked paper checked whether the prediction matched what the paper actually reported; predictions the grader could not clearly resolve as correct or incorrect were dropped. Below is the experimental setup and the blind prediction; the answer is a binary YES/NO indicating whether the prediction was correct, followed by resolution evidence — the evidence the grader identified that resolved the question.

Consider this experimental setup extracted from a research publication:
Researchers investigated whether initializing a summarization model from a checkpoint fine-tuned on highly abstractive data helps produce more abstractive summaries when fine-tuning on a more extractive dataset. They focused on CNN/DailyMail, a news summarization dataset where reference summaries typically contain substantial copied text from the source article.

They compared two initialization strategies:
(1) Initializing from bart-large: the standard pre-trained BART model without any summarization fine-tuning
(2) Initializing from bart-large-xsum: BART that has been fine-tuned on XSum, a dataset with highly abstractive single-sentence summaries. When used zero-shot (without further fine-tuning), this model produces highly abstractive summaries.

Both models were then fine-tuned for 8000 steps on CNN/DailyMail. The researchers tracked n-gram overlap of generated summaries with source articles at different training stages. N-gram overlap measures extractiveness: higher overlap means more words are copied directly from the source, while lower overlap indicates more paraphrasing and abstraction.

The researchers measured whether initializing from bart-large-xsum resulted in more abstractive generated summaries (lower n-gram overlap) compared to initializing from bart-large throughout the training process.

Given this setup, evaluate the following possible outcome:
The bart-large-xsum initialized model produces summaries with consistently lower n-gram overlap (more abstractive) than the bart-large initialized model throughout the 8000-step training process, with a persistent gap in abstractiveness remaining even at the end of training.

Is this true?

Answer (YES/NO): NO